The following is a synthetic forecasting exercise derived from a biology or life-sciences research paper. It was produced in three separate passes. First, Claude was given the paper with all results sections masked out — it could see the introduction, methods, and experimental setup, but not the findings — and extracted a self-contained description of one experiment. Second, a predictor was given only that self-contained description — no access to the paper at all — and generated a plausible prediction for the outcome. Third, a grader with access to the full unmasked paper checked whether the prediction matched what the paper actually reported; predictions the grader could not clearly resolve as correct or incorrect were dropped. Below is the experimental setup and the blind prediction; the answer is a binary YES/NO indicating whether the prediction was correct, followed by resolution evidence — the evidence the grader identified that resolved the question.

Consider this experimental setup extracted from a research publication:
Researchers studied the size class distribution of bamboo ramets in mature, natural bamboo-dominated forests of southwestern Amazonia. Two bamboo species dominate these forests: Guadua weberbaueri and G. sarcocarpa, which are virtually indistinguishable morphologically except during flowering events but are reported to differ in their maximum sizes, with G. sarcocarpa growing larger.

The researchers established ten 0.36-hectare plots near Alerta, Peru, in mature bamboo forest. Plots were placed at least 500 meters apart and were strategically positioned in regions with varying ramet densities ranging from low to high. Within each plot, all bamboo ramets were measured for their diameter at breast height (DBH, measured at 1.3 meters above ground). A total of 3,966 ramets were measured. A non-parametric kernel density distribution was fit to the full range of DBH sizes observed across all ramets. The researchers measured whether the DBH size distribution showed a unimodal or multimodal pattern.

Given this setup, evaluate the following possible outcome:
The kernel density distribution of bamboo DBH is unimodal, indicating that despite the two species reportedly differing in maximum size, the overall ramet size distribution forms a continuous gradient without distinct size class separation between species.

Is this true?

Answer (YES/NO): NO